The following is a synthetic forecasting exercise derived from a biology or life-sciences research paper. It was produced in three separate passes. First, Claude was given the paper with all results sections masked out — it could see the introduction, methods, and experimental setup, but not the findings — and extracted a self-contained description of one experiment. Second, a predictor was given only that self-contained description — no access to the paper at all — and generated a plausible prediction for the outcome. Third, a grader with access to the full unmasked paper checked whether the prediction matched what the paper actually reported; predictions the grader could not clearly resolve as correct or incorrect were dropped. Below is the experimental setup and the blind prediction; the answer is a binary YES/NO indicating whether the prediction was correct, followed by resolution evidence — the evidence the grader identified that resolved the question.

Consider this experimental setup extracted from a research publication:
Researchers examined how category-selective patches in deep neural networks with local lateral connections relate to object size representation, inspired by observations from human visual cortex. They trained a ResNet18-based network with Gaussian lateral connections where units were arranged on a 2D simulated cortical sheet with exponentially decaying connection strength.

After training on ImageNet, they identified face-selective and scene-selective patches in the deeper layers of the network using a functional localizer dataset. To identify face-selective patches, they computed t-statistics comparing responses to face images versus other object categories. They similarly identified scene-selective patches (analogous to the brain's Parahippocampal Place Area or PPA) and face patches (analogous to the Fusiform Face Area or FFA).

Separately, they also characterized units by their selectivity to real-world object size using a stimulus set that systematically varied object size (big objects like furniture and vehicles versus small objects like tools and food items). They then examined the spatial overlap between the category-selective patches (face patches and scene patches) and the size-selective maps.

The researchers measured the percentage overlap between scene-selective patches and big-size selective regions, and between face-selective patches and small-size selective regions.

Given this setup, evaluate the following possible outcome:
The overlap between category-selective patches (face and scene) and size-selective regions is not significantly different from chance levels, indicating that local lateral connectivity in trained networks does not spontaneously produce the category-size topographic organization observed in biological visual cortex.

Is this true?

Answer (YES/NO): NO